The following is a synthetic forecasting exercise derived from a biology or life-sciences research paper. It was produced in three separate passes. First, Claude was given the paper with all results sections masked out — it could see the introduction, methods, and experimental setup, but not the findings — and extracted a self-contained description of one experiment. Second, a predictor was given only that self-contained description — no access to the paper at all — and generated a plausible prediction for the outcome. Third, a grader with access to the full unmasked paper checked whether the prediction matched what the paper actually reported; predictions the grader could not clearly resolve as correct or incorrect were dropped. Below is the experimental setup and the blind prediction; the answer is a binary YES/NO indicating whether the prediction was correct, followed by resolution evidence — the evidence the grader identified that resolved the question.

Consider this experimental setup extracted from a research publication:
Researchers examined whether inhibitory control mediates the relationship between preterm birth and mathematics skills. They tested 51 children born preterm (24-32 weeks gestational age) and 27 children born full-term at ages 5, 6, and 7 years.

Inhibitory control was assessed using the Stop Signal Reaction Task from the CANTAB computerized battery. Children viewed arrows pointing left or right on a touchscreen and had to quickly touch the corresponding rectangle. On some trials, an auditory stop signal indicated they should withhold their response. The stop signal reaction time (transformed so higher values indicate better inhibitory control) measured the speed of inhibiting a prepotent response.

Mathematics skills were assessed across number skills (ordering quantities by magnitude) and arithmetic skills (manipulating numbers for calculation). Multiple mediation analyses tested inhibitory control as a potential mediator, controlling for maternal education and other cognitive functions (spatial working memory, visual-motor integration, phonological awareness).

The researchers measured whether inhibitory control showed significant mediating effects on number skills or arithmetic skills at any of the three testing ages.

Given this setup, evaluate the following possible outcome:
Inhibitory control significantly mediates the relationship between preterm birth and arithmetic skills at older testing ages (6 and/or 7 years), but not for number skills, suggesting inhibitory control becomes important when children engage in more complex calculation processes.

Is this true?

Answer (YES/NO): NO